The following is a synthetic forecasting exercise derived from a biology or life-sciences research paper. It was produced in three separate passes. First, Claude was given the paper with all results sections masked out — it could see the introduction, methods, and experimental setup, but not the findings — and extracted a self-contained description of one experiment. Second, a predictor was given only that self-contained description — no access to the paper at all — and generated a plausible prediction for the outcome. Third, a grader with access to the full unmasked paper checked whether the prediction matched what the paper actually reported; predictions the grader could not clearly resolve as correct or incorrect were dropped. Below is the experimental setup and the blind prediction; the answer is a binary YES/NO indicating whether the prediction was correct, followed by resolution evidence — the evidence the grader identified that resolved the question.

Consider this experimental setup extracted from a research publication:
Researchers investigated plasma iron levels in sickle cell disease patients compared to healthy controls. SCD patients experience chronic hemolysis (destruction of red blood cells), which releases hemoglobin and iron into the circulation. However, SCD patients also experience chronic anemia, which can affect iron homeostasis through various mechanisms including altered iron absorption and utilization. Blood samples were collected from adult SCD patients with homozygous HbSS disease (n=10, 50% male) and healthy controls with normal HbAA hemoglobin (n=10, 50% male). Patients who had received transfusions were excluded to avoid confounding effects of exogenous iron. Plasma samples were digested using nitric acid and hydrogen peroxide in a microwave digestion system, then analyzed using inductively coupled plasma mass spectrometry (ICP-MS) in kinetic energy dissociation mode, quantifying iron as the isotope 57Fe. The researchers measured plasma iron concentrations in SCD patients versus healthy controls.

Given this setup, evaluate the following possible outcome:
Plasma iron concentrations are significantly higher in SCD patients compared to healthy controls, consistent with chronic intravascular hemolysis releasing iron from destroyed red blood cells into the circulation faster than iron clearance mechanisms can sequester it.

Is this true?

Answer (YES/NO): NO